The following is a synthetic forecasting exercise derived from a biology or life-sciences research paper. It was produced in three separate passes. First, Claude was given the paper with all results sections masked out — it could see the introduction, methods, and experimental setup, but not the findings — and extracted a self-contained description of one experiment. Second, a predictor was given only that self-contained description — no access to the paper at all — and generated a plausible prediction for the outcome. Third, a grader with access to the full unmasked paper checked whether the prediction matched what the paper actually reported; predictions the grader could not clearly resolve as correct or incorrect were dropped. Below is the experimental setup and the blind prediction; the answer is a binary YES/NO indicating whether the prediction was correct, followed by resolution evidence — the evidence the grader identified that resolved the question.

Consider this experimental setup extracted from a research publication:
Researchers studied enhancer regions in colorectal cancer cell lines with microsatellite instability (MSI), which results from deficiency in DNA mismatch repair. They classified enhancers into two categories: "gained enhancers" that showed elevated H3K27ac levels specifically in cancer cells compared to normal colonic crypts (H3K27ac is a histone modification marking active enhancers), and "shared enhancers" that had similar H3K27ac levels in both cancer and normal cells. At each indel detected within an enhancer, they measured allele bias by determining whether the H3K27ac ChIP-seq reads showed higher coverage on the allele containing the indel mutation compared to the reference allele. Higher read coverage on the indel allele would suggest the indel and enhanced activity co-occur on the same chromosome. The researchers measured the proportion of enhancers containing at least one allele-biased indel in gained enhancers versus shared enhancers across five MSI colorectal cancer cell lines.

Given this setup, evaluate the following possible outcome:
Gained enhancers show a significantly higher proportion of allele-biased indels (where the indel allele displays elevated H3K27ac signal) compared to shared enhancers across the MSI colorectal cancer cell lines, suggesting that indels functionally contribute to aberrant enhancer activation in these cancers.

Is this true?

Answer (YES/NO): YES